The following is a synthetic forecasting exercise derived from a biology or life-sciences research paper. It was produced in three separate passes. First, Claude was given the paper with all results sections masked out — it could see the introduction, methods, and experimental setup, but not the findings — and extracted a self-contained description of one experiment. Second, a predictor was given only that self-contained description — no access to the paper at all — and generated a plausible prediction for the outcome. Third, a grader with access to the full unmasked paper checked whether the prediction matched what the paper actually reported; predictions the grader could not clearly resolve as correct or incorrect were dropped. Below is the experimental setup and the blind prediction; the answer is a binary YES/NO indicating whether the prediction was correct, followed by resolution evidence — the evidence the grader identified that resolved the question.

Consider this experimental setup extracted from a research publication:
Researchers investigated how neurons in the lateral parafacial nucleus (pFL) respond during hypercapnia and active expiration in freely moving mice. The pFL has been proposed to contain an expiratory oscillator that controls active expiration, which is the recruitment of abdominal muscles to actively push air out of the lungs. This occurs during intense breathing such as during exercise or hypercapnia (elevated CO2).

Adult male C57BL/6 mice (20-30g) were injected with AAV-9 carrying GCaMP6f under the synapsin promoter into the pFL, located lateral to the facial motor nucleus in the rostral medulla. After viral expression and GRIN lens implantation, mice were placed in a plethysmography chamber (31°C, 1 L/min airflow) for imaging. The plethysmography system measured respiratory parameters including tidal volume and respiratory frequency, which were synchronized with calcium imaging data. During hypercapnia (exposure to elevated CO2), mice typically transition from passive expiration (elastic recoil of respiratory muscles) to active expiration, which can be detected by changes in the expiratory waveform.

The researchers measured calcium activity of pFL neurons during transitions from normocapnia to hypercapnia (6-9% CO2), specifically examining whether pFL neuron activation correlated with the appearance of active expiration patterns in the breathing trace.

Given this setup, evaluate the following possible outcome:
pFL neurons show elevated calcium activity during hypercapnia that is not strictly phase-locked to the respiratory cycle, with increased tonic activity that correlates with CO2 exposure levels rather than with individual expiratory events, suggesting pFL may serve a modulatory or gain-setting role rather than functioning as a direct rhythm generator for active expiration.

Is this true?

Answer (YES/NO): NO